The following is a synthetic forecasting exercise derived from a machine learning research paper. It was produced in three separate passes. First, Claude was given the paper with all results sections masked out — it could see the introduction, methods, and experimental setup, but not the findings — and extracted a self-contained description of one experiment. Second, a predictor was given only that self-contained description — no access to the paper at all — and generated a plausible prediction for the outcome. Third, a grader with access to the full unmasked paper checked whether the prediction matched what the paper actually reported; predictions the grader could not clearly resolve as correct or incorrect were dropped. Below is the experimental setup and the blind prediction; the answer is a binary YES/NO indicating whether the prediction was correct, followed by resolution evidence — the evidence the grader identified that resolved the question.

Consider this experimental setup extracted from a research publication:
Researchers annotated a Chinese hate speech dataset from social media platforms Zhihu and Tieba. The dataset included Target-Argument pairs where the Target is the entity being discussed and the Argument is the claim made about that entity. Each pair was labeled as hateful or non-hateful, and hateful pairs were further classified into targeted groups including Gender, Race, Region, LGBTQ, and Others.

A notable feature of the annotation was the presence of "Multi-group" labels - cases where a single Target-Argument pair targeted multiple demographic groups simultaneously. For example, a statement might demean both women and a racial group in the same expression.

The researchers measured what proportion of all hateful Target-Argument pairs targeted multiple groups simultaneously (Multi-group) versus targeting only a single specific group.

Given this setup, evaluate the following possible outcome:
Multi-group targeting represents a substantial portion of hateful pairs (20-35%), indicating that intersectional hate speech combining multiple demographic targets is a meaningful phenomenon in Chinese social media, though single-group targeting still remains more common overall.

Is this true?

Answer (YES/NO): NO